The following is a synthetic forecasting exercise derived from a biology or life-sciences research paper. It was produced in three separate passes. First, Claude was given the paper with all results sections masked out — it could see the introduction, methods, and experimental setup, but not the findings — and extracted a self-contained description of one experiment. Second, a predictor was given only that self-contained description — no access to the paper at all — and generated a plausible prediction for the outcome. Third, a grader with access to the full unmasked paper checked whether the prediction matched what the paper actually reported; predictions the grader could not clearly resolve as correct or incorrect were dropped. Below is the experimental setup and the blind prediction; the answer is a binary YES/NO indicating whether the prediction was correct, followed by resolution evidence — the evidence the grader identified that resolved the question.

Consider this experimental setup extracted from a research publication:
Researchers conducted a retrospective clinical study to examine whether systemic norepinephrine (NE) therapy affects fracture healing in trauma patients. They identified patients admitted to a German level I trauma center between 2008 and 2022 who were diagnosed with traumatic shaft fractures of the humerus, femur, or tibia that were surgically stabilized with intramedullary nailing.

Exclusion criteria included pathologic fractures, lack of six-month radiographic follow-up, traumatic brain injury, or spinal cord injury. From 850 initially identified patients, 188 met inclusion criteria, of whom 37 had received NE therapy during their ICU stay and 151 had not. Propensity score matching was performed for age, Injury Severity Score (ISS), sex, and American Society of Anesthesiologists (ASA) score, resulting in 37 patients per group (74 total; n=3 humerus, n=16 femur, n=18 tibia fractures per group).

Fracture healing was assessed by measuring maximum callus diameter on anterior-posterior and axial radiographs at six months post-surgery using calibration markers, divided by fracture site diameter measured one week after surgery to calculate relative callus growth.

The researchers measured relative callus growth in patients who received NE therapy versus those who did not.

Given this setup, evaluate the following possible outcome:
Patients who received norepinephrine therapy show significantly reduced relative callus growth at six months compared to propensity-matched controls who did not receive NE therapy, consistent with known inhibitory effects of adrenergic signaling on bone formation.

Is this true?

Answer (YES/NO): NO